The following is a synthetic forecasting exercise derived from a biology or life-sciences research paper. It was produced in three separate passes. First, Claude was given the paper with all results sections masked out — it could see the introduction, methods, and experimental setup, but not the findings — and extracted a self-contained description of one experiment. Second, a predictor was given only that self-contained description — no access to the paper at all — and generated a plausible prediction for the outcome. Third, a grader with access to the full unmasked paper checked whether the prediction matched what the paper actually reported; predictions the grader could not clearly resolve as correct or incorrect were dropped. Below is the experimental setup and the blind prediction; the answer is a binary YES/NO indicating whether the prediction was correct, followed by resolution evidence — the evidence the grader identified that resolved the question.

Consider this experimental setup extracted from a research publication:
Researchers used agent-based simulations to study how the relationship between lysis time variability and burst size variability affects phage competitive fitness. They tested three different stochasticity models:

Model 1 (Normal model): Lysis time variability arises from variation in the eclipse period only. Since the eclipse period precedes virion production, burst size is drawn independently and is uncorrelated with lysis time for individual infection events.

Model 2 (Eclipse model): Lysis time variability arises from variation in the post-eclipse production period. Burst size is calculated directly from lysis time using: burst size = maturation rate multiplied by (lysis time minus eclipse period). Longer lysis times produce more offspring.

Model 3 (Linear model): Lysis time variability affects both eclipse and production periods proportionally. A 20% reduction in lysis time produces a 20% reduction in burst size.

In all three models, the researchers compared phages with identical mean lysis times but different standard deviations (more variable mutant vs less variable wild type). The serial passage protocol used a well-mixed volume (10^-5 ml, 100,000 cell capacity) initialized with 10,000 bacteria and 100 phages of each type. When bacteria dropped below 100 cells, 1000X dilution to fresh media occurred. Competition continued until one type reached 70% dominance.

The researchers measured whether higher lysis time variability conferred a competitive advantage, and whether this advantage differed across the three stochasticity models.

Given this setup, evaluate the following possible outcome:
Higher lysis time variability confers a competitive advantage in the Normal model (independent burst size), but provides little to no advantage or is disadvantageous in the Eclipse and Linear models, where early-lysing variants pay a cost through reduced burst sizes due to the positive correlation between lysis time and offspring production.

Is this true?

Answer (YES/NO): NO